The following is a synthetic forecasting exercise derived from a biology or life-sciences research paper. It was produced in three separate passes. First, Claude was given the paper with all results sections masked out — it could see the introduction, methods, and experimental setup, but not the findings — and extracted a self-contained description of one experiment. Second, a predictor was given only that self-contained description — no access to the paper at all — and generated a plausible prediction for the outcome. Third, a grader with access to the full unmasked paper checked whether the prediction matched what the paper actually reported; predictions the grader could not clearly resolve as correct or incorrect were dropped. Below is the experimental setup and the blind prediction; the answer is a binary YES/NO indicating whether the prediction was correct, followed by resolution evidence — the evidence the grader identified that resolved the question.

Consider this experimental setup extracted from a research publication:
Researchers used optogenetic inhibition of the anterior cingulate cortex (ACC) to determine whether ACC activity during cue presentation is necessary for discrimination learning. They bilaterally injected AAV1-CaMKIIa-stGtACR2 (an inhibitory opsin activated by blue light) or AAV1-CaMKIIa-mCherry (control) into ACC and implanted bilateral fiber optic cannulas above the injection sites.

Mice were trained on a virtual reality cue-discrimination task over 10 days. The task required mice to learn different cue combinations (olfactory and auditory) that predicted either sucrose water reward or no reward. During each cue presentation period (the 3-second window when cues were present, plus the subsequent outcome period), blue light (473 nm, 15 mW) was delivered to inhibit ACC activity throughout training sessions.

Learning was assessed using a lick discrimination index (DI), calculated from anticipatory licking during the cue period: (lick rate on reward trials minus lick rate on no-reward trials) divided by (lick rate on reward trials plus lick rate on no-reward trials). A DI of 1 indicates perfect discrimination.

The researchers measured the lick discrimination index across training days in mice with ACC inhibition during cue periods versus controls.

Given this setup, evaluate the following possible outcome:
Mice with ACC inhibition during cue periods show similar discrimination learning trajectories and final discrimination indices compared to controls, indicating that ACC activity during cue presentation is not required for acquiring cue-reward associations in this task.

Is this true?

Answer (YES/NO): YES